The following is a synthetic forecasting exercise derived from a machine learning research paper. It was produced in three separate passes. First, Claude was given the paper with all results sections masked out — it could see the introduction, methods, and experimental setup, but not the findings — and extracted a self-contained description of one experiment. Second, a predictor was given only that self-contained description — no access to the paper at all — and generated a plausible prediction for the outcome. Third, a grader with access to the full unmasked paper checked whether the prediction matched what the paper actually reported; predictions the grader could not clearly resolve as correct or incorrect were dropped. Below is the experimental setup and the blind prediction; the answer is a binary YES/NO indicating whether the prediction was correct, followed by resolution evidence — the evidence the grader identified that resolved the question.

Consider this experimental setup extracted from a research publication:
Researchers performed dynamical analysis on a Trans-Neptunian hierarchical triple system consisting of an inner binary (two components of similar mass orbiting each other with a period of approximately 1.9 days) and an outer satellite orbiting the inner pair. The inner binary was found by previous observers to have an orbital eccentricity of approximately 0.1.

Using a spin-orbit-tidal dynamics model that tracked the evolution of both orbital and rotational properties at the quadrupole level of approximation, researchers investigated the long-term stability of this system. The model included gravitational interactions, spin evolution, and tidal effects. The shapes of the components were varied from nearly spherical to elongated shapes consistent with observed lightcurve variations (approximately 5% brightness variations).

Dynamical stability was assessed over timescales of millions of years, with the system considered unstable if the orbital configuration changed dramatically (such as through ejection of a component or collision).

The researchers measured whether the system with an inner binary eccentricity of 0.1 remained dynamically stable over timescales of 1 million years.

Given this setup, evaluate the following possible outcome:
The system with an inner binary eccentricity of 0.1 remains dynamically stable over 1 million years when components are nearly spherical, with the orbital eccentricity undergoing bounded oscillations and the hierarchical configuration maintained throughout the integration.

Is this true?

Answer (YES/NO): NO